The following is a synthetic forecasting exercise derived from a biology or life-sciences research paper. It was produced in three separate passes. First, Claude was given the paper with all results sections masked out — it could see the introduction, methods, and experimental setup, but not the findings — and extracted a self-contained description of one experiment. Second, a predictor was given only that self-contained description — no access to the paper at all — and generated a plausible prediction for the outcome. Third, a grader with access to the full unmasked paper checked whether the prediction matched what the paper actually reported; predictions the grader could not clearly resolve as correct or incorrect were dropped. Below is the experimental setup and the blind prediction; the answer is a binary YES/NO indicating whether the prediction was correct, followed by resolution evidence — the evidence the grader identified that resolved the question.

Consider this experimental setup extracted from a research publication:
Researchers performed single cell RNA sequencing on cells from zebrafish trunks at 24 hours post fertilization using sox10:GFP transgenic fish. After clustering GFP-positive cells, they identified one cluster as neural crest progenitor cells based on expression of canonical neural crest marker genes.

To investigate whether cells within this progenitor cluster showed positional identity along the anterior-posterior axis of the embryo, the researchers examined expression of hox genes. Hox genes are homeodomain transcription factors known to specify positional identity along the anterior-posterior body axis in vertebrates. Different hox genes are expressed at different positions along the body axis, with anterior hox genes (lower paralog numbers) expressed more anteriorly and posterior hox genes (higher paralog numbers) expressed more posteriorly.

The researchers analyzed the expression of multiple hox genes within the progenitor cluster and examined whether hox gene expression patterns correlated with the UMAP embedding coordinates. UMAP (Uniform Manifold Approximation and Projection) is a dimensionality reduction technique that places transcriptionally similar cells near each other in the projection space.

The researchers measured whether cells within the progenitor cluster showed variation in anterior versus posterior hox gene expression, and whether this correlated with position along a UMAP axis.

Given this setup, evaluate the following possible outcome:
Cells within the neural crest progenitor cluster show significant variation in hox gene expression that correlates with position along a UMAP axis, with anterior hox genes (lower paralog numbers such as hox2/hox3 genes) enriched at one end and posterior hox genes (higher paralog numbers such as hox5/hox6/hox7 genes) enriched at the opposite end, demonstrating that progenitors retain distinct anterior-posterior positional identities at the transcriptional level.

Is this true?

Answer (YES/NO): NO